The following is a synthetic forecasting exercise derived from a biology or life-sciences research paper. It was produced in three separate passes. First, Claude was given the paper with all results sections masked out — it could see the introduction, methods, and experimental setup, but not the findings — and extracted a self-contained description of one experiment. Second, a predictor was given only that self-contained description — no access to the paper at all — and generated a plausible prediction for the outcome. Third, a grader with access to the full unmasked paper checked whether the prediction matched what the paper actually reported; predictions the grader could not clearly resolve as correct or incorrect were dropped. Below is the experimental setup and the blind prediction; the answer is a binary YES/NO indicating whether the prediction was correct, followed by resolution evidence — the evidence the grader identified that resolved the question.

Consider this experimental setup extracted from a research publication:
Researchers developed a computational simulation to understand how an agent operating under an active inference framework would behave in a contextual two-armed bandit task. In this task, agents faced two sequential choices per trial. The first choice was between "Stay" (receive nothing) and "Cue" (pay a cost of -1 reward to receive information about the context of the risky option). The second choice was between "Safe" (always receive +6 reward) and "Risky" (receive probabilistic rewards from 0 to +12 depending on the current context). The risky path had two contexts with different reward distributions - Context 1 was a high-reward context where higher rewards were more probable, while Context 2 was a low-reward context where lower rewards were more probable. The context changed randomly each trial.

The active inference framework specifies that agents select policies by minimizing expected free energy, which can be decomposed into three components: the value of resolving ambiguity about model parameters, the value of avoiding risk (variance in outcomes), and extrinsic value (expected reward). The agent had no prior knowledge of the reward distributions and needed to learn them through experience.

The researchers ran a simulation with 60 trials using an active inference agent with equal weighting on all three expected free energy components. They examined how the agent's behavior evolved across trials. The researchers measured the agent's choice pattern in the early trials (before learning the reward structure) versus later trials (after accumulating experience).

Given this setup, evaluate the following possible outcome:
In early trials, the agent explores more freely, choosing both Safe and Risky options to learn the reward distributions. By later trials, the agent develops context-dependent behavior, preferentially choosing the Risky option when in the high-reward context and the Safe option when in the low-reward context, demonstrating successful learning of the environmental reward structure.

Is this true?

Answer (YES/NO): NO